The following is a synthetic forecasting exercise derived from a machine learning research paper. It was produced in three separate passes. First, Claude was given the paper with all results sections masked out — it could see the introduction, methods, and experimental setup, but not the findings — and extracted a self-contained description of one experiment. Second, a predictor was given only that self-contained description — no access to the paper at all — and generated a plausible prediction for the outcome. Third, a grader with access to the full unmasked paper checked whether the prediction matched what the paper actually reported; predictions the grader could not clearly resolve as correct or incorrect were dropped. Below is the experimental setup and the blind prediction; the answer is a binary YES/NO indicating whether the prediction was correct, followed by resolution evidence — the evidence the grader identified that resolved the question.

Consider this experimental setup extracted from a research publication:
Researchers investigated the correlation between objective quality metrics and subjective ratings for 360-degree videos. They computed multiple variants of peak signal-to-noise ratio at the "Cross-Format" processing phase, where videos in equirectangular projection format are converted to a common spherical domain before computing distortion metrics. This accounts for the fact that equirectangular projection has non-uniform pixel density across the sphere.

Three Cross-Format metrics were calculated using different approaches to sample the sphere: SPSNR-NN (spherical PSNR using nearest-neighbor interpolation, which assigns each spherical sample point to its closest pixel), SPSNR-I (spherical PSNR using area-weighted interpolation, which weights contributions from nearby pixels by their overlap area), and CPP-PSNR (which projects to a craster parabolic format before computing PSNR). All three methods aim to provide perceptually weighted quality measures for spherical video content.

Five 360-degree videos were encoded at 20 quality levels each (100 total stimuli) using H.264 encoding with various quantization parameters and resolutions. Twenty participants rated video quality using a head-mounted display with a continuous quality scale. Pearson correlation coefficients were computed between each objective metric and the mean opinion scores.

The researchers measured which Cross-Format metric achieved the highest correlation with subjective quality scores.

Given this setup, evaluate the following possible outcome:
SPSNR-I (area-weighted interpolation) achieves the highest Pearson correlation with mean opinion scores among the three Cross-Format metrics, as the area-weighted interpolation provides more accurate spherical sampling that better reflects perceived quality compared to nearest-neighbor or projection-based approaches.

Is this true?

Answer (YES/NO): NO